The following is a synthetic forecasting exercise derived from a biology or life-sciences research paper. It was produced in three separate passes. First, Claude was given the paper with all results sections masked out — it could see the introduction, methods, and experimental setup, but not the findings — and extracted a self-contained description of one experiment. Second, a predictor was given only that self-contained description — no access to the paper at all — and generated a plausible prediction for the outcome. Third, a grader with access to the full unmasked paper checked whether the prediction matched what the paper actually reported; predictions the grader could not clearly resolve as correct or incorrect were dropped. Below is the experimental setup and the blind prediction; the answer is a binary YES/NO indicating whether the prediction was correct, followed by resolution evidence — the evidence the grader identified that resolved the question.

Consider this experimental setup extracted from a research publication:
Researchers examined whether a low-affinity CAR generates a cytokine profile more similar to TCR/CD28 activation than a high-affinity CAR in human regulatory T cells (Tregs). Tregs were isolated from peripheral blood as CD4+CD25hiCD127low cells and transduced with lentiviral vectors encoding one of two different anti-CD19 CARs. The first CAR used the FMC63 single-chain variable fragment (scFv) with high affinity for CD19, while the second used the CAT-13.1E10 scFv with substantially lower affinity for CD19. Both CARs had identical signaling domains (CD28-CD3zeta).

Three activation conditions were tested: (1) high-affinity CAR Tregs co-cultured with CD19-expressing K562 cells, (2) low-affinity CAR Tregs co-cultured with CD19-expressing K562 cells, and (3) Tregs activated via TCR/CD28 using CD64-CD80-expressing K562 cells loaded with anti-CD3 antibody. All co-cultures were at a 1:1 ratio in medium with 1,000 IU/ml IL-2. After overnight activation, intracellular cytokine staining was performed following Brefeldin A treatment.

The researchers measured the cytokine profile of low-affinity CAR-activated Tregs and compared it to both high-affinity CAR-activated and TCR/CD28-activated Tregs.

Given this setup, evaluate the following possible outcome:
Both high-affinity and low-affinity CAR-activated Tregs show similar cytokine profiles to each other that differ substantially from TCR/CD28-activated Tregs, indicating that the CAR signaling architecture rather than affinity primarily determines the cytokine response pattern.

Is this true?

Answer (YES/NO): NO